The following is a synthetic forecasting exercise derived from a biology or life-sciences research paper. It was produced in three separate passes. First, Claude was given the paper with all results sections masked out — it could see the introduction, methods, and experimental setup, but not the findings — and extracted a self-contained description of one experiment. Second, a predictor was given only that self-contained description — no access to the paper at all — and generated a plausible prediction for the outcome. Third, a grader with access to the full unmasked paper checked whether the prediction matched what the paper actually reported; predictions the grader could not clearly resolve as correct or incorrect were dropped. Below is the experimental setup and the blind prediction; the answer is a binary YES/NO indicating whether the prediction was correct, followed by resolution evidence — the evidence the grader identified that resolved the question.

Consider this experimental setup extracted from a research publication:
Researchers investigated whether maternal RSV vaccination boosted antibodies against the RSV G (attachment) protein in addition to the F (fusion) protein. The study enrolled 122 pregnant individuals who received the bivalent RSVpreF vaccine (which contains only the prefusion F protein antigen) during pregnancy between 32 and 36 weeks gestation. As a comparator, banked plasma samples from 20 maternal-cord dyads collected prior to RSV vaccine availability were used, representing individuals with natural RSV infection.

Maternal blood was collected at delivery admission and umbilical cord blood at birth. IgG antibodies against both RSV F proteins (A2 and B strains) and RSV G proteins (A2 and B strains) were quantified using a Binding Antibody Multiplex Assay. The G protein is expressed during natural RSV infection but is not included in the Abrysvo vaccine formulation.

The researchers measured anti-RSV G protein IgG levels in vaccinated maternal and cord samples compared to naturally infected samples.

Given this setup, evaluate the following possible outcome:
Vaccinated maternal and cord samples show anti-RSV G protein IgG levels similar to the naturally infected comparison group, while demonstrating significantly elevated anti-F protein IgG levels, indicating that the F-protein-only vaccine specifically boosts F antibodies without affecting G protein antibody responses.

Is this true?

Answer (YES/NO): NO